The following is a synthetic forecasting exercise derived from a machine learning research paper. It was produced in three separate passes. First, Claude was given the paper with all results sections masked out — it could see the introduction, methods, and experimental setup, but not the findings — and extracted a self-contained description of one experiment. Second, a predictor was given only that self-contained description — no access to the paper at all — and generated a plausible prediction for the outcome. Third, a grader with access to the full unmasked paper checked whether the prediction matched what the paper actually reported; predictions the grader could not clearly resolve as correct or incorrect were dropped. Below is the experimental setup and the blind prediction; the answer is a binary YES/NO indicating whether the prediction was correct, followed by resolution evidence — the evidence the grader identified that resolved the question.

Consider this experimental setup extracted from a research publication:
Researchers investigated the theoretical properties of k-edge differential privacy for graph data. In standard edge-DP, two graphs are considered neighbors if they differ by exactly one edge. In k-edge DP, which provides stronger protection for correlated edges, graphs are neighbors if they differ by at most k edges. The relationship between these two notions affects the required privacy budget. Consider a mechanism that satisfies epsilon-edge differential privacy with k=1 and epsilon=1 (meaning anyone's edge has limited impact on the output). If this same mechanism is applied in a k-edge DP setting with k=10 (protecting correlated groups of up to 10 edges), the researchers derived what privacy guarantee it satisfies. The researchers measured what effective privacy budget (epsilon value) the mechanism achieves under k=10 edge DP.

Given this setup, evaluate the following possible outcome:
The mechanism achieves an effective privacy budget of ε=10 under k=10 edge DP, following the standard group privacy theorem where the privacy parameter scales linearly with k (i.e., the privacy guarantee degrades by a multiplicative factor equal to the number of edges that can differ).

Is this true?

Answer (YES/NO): YES